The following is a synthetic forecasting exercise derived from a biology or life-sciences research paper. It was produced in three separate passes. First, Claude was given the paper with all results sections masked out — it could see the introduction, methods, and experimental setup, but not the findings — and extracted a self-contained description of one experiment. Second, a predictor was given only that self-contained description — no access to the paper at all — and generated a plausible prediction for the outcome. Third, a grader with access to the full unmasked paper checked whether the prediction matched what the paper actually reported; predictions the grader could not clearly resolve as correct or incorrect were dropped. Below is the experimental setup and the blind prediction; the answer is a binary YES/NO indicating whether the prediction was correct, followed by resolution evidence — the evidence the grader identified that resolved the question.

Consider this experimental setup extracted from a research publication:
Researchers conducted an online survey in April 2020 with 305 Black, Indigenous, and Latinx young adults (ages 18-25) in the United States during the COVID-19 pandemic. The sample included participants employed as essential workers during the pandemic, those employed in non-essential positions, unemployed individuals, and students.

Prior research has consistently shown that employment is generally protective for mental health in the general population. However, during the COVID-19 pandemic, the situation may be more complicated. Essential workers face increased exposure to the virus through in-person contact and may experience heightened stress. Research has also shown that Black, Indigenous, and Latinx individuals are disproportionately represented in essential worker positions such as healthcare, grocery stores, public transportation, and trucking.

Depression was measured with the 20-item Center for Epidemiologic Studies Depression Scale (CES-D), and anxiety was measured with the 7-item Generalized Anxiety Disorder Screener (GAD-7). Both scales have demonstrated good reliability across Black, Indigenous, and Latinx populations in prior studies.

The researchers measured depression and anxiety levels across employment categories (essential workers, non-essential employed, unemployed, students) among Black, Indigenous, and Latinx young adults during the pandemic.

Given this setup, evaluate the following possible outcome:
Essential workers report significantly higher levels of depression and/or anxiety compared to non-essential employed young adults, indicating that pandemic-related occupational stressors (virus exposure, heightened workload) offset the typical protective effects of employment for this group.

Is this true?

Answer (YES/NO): NO